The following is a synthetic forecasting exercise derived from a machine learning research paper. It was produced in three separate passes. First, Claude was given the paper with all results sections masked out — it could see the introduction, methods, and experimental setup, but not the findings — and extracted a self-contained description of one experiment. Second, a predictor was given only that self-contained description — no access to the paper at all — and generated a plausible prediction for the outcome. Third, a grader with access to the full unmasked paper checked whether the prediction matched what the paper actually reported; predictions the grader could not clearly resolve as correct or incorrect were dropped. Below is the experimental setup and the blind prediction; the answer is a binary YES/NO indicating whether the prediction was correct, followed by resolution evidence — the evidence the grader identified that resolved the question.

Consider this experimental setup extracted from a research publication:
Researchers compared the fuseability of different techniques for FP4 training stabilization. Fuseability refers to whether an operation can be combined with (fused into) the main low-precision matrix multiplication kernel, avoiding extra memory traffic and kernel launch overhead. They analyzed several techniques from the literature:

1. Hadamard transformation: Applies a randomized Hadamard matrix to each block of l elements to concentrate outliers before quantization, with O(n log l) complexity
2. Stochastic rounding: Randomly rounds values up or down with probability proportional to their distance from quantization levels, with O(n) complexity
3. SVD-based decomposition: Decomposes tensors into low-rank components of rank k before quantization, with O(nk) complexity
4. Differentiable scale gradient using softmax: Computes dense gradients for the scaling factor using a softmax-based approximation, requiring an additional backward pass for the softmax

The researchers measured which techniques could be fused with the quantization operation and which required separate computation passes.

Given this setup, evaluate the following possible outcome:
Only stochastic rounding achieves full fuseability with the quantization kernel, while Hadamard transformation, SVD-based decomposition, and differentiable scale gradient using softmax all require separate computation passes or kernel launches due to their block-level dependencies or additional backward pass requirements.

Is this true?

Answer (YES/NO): NO